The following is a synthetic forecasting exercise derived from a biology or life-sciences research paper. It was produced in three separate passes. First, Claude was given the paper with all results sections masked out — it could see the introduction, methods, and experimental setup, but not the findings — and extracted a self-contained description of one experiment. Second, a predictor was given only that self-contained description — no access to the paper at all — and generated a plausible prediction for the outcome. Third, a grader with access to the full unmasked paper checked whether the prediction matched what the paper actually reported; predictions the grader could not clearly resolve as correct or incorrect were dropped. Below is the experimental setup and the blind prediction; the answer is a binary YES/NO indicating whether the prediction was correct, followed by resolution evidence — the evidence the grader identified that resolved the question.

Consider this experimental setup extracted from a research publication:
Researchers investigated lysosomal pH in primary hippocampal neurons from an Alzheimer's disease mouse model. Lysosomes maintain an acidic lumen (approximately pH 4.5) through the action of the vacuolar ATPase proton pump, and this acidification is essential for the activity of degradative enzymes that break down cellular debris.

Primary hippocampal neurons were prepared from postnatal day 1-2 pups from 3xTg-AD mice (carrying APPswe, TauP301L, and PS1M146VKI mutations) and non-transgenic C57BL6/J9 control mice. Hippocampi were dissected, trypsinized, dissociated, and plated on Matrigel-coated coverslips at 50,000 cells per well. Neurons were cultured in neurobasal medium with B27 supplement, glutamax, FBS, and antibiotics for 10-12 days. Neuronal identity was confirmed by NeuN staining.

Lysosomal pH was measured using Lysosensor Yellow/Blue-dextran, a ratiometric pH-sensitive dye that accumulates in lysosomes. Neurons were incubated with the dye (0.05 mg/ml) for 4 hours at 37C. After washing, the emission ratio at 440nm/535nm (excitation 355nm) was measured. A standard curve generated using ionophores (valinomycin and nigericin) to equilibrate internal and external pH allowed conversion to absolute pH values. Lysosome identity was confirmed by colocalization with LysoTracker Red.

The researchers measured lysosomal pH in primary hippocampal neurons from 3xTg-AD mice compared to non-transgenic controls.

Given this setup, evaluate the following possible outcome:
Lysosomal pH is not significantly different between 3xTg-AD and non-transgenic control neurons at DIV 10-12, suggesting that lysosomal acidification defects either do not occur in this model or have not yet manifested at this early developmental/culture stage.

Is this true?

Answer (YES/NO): NO